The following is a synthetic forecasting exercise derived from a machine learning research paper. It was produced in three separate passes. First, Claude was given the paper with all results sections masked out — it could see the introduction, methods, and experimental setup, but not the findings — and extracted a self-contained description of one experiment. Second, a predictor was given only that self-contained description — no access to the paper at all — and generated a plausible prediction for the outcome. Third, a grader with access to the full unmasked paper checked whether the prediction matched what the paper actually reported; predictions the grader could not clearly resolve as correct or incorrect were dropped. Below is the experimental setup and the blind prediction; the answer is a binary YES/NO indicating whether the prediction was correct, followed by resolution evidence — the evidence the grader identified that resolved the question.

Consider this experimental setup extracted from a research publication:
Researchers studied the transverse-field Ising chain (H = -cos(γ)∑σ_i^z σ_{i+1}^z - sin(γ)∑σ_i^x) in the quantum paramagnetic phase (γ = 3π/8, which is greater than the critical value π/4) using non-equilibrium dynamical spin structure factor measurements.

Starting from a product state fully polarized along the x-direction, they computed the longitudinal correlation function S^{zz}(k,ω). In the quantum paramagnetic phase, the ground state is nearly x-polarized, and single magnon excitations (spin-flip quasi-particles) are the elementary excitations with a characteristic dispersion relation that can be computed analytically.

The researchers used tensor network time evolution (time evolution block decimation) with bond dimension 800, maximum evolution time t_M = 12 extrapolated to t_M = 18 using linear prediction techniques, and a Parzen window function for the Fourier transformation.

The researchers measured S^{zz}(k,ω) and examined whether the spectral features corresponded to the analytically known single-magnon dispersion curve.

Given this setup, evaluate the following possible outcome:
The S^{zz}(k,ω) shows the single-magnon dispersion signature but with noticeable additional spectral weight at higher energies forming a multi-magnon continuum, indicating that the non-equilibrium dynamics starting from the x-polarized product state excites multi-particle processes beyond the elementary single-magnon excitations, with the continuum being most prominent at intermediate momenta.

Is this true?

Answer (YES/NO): NO